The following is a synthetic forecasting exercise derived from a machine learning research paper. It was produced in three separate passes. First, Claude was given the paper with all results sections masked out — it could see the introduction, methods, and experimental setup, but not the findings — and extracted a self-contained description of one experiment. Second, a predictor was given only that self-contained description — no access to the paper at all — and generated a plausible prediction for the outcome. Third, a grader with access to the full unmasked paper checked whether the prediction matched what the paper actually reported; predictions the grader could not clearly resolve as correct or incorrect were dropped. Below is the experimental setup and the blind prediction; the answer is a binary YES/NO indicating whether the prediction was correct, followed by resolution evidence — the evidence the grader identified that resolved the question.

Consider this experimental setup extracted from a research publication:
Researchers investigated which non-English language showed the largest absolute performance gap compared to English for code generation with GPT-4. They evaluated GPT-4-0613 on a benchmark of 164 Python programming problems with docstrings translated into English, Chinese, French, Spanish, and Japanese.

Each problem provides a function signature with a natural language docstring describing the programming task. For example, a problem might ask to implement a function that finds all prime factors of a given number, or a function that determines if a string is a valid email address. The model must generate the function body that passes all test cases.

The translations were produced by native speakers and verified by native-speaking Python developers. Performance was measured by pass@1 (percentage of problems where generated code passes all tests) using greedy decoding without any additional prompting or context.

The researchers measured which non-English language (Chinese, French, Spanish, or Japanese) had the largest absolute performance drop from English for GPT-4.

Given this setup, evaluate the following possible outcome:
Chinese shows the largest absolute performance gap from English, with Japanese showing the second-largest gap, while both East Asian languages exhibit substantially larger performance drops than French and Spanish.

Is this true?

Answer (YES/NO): NO